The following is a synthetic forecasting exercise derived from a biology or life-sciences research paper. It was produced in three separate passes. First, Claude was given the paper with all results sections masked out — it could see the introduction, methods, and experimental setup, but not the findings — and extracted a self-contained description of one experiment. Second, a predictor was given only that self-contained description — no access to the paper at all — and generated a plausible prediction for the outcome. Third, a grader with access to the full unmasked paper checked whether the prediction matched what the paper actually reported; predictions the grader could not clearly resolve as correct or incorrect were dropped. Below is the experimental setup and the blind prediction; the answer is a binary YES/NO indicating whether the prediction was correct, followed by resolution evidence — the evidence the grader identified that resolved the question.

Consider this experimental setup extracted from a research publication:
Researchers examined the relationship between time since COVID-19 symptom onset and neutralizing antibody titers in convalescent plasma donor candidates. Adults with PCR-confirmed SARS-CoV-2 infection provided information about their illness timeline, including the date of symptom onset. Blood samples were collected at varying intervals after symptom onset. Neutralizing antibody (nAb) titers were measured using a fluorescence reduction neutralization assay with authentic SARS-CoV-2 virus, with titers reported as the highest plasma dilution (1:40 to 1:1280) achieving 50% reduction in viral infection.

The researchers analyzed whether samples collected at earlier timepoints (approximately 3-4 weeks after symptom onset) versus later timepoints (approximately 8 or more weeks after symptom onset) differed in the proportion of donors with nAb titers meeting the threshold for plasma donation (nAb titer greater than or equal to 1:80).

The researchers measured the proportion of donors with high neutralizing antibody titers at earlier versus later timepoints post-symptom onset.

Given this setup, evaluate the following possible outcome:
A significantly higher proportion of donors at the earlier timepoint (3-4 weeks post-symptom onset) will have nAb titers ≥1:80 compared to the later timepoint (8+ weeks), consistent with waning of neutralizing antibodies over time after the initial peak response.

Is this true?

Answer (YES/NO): YES